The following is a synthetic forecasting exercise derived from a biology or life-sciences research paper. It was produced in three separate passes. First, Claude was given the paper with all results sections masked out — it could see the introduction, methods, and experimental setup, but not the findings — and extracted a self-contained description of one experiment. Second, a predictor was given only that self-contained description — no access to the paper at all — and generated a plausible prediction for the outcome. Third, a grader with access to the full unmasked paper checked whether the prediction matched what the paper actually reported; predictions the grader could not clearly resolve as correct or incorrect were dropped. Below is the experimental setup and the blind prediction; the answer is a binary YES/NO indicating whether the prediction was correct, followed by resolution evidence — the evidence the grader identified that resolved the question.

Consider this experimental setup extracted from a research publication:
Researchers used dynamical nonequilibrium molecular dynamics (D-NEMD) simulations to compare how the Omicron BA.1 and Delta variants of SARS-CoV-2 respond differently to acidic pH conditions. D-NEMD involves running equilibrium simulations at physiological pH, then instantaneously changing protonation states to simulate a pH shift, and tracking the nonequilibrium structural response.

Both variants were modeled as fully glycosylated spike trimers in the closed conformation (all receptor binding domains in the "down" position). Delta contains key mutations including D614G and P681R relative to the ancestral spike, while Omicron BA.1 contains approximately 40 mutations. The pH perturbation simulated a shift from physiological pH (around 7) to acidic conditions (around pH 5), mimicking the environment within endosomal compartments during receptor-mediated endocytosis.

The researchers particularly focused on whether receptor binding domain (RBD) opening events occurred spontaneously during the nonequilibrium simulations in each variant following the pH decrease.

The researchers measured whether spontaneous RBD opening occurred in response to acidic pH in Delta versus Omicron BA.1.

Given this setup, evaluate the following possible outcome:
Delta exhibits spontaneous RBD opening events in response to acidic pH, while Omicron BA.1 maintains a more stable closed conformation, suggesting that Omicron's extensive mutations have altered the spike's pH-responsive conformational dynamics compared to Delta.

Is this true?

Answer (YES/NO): NO